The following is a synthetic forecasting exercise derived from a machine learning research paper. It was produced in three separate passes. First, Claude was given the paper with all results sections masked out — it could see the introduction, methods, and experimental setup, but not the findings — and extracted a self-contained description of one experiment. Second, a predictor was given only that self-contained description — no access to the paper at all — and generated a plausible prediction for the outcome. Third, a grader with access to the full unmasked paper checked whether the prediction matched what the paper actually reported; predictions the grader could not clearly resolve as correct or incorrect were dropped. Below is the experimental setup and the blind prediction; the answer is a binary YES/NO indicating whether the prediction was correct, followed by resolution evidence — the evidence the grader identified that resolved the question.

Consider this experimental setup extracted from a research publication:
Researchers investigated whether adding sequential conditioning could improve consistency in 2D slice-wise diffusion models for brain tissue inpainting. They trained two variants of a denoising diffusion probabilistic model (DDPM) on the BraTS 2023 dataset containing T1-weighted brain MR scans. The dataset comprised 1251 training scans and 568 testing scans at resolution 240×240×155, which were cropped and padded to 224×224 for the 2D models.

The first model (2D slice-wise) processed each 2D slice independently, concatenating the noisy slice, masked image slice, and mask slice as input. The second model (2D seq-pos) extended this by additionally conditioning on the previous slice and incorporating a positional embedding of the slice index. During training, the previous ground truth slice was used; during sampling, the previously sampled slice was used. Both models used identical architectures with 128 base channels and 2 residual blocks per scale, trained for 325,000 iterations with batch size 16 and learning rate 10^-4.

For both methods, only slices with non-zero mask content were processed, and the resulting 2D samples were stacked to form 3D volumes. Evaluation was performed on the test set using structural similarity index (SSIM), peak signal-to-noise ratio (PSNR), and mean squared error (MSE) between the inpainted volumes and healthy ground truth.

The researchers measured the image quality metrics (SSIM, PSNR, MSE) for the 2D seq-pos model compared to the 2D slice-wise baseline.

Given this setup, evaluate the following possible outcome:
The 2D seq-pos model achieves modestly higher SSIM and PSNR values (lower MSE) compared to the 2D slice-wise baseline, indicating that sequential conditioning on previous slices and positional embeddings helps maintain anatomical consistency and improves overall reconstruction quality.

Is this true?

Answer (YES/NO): NO